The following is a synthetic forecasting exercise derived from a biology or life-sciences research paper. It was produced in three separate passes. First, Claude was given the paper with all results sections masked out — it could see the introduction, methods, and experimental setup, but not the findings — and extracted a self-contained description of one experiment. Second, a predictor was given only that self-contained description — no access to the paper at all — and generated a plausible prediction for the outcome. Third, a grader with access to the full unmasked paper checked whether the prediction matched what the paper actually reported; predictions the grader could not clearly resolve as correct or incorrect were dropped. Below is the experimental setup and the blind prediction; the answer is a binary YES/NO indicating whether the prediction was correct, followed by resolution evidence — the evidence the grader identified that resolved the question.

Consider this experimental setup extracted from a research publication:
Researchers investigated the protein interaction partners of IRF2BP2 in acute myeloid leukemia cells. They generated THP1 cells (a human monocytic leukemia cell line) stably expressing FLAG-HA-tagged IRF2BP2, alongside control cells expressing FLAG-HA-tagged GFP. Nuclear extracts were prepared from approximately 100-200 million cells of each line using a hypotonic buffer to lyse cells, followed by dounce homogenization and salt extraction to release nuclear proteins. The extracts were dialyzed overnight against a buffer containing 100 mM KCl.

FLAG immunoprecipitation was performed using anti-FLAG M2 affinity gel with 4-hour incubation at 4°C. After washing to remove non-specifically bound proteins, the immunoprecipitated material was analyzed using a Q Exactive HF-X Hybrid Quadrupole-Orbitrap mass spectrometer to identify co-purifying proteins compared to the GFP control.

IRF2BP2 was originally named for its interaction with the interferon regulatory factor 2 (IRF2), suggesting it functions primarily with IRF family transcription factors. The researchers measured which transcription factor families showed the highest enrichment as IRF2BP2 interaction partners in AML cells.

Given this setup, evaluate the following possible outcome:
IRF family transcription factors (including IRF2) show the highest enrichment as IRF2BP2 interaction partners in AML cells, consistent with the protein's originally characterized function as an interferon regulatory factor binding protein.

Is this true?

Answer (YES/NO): NO